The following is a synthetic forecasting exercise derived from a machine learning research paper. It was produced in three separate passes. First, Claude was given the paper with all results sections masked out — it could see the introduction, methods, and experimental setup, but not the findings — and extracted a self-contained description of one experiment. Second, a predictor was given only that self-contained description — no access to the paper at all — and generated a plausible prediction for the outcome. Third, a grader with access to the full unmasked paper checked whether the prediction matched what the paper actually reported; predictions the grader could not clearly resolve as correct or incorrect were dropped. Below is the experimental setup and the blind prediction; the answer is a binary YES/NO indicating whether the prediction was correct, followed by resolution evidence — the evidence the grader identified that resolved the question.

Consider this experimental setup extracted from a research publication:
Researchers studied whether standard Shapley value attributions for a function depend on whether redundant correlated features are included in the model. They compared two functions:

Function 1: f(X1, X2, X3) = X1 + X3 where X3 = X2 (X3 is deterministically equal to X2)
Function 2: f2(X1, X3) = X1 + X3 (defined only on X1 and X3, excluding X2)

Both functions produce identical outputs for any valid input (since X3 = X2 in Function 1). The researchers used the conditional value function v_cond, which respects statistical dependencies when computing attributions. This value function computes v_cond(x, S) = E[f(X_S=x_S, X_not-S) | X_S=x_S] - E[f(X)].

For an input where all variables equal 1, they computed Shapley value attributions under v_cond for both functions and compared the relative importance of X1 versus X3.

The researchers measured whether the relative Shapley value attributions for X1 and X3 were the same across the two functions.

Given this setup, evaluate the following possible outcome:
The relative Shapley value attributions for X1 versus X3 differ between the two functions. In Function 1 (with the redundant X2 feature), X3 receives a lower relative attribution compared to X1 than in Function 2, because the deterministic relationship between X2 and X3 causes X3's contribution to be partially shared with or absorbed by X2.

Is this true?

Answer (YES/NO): NO